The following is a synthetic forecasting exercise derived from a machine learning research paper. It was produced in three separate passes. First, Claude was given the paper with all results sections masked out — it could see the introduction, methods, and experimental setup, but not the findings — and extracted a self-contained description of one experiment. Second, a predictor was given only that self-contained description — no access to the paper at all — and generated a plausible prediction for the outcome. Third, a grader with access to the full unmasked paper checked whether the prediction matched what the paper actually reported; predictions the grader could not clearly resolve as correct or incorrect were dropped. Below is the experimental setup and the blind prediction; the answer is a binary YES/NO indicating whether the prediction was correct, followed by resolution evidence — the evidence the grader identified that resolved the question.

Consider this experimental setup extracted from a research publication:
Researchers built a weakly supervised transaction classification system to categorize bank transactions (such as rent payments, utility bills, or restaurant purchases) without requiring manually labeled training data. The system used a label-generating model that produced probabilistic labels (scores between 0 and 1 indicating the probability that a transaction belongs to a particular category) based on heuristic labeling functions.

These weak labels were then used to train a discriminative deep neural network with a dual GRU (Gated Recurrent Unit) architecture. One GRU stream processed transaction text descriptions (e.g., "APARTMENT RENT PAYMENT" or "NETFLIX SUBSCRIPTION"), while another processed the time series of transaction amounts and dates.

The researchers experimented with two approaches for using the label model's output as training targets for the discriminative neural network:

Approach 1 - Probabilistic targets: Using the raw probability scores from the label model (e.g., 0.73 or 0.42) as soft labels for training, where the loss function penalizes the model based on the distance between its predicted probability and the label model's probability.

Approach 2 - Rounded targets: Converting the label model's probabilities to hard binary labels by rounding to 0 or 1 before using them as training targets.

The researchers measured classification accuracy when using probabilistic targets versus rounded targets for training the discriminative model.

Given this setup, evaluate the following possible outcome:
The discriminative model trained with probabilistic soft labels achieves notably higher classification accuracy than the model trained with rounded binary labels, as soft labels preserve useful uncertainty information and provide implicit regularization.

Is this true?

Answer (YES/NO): NO